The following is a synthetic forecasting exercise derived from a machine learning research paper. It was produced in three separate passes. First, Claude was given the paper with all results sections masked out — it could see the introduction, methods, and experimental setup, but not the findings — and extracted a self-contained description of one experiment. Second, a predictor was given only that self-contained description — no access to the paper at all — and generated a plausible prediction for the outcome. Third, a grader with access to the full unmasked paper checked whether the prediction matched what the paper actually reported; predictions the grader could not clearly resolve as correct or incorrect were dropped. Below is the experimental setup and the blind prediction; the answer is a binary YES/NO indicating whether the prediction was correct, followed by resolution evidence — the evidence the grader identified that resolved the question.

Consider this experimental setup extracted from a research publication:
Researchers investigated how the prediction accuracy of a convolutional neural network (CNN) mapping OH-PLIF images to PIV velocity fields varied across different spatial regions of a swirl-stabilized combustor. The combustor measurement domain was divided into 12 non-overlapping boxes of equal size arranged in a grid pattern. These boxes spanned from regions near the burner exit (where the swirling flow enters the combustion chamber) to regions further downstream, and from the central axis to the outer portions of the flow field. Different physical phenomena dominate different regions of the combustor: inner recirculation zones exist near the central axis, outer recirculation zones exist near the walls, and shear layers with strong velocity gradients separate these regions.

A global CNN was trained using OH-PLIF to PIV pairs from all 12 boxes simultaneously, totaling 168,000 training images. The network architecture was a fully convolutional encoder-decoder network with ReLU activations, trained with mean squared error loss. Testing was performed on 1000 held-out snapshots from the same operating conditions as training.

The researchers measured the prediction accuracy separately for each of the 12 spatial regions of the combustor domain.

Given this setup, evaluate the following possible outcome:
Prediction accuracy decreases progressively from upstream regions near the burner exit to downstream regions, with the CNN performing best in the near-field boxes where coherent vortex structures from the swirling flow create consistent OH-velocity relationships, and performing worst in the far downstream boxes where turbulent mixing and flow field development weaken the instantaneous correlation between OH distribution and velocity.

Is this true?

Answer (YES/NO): NO